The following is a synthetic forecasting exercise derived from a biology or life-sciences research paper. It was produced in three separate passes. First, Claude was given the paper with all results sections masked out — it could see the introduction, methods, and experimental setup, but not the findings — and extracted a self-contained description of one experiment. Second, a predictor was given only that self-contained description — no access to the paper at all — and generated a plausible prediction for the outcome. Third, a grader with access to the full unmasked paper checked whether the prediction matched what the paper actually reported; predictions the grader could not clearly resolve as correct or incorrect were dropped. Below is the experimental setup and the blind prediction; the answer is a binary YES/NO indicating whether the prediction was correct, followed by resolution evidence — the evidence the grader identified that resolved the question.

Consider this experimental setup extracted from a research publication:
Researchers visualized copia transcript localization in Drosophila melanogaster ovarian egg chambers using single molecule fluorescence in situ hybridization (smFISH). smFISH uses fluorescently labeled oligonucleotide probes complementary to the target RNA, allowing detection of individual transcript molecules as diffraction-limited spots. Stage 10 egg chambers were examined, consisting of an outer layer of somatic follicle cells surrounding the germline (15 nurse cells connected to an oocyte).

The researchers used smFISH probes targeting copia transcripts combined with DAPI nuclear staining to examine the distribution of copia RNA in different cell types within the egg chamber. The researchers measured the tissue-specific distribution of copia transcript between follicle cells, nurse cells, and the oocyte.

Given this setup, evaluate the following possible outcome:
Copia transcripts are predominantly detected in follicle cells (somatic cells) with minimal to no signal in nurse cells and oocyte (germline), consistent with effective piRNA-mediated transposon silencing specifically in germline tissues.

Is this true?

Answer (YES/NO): YES